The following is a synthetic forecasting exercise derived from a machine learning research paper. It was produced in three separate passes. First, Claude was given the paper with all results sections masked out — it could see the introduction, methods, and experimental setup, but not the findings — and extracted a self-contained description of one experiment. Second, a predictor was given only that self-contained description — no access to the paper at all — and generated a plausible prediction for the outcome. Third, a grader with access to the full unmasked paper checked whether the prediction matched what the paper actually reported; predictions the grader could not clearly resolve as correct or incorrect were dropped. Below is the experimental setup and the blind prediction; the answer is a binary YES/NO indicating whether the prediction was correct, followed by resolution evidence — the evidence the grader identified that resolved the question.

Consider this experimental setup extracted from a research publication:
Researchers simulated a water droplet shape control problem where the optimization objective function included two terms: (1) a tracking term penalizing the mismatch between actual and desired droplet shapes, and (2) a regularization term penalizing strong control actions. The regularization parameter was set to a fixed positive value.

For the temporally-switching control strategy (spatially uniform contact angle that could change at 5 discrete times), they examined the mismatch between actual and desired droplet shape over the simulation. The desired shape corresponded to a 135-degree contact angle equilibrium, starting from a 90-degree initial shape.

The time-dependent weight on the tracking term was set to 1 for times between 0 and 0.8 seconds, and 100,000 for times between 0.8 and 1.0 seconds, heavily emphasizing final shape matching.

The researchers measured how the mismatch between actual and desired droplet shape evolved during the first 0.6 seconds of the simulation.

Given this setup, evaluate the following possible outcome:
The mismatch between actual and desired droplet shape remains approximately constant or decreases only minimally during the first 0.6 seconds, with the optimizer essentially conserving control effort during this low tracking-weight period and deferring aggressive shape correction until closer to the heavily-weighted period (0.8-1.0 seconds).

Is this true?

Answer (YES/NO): NO